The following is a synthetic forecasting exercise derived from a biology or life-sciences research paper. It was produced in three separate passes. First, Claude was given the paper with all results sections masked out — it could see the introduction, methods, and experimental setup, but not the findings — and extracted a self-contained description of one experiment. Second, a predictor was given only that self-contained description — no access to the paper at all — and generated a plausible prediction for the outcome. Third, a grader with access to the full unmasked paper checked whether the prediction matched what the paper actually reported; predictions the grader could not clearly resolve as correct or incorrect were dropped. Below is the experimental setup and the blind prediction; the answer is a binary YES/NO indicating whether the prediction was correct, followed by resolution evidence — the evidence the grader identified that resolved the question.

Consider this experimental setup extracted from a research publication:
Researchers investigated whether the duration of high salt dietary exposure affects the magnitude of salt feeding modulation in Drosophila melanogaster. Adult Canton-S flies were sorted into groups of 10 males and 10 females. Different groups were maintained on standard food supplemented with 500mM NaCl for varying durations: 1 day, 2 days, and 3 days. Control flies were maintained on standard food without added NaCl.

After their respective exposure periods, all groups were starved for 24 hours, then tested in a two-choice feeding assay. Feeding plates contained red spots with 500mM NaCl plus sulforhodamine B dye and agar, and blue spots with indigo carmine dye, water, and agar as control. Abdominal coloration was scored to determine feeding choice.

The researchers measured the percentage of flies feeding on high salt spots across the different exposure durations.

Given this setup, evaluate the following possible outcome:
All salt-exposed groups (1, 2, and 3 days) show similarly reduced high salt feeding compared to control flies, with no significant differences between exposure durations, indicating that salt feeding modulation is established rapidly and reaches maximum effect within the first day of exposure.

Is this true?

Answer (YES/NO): NO